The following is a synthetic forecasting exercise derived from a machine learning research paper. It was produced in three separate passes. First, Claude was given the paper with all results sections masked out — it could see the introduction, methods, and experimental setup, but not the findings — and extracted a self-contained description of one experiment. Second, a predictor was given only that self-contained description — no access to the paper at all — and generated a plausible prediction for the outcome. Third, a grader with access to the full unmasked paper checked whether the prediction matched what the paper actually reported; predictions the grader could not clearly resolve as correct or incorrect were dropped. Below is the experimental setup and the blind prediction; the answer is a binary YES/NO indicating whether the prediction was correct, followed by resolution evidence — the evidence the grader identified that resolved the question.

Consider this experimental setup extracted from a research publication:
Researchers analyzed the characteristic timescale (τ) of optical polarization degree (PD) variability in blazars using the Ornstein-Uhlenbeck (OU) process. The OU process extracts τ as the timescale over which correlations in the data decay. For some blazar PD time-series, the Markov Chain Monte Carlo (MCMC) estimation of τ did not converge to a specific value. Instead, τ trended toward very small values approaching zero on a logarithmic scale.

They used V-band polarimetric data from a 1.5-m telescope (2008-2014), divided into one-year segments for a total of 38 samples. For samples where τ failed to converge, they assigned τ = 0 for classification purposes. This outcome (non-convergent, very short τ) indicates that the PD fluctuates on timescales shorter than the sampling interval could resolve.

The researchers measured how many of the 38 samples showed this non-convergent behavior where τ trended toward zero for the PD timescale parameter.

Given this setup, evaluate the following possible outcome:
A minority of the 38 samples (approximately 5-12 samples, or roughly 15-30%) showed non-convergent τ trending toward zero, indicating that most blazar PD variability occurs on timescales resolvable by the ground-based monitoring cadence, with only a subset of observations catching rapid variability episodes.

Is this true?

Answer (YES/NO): YES